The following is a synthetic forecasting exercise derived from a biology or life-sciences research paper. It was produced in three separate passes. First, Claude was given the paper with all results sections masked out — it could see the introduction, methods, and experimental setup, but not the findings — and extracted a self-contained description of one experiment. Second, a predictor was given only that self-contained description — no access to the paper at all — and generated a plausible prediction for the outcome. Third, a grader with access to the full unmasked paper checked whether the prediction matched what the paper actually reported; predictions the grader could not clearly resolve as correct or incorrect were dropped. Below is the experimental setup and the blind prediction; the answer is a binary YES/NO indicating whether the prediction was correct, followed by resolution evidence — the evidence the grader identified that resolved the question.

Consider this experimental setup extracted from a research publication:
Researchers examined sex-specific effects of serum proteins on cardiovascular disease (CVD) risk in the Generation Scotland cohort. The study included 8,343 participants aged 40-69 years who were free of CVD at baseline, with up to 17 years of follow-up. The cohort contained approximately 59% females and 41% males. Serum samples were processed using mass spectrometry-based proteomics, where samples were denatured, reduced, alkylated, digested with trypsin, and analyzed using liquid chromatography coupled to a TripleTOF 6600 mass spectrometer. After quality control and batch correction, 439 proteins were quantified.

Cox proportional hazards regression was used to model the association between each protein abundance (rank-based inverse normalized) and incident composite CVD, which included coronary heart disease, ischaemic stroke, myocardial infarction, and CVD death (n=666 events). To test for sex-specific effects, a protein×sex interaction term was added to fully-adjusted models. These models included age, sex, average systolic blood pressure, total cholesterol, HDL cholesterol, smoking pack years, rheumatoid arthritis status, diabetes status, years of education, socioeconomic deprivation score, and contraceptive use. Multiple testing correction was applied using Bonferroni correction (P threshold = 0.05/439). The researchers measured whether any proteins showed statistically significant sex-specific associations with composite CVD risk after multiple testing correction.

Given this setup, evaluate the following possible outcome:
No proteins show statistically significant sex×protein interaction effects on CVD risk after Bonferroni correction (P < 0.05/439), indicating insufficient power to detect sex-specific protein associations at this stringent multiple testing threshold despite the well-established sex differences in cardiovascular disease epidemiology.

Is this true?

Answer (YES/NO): YES